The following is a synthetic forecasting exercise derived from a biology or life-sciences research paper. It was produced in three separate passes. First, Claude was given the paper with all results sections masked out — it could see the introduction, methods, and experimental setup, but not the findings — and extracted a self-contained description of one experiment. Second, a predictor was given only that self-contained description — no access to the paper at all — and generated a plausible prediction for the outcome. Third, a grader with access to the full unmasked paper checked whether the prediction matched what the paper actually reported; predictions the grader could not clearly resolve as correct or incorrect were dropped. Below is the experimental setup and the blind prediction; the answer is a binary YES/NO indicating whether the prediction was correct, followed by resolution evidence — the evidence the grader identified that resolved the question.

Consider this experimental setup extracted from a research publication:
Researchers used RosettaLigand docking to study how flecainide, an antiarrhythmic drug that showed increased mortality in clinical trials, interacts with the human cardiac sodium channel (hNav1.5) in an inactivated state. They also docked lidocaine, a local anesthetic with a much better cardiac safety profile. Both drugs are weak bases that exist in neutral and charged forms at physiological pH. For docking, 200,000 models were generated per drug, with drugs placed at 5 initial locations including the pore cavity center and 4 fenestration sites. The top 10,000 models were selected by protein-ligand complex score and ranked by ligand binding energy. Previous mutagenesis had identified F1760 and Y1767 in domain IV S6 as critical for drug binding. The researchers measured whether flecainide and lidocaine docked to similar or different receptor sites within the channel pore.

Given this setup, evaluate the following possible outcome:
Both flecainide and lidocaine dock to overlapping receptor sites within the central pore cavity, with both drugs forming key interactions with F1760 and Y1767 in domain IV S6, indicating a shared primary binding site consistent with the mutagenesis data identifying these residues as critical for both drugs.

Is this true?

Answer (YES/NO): NO